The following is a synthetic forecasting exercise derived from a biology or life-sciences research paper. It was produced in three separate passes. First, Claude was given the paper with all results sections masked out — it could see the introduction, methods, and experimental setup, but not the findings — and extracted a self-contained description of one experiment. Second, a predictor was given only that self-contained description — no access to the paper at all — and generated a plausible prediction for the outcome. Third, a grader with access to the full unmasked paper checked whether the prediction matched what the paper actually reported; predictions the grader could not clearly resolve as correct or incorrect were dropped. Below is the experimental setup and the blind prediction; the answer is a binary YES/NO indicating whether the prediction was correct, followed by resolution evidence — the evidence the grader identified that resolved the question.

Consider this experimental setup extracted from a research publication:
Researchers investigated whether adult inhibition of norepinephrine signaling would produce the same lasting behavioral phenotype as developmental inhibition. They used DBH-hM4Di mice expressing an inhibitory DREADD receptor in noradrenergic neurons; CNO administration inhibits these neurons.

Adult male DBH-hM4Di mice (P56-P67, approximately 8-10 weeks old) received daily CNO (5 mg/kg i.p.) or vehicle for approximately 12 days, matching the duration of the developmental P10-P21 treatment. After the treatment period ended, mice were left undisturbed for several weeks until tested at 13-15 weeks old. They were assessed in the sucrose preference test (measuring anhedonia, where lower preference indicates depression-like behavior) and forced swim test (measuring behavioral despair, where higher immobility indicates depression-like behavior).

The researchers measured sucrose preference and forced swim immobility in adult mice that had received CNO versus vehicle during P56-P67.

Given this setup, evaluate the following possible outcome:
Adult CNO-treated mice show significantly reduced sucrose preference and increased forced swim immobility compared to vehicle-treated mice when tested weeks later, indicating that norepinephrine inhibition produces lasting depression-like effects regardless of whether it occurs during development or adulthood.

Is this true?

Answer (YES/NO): NO